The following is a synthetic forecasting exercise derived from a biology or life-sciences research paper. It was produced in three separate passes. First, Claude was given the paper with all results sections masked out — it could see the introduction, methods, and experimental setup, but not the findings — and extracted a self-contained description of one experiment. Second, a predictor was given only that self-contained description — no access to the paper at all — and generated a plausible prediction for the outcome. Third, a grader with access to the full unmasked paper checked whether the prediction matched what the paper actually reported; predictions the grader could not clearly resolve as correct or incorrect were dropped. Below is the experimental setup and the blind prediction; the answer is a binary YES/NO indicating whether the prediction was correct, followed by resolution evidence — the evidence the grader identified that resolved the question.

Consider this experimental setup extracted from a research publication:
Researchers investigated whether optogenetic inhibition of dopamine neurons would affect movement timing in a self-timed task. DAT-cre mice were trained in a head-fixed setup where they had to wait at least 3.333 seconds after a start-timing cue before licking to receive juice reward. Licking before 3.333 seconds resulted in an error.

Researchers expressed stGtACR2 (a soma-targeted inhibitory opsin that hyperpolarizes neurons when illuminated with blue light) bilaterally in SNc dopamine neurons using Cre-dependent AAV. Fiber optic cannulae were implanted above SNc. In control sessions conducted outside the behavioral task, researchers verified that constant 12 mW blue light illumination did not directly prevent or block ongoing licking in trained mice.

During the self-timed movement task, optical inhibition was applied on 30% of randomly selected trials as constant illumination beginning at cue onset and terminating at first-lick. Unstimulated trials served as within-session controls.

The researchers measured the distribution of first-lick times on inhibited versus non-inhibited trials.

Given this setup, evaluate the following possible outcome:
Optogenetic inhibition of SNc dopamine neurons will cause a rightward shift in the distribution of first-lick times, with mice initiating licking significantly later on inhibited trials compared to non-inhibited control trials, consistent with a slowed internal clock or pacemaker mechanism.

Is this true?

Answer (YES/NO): YES